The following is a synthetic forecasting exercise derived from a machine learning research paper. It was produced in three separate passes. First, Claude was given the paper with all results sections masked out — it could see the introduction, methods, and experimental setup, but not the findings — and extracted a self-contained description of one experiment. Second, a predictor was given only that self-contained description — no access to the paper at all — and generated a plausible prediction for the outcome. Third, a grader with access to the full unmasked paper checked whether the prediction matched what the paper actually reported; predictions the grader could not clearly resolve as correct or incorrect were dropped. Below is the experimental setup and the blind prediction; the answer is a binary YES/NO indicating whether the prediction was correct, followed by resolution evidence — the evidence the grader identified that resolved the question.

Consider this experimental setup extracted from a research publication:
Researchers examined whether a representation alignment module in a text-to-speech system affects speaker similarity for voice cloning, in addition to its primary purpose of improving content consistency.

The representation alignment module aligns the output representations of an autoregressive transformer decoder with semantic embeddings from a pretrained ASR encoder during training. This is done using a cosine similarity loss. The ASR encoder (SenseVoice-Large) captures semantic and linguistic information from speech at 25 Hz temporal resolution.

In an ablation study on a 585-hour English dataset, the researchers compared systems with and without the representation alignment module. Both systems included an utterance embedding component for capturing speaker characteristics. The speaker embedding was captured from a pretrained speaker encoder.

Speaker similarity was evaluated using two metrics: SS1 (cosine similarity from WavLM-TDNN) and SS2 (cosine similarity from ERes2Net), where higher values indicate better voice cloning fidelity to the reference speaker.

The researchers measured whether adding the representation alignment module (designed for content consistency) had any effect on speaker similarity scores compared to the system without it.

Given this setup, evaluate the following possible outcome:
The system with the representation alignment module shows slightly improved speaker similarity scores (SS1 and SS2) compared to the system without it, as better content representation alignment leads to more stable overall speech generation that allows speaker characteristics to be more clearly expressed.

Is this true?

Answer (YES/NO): YES